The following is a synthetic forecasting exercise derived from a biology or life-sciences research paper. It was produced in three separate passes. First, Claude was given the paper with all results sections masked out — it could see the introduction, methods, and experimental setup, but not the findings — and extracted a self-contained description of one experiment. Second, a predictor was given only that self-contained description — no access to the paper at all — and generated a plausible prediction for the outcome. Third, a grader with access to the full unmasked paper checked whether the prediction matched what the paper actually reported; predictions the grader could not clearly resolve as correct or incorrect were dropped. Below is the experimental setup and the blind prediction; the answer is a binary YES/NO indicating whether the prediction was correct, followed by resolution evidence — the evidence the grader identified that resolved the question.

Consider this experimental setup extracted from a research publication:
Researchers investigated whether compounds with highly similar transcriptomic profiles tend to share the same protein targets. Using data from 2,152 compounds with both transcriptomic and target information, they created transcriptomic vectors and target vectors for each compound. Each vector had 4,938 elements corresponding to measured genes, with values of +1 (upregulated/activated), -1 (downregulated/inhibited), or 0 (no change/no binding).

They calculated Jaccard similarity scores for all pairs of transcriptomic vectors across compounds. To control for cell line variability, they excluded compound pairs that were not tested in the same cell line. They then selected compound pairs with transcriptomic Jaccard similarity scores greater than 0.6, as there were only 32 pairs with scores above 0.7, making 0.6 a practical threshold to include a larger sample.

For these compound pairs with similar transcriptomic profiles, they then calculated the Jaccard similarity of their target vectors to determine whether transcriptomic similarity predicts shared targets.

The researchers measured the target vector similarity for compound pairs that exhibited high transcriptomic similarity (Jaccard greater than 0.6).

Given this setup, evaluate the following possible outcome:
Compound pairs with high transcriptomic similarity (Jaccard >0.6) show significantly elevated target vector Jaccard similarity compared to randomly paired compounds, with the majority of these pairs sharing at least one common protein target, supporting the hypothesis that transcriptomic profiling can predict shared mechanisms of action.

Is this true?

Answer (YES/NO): NO